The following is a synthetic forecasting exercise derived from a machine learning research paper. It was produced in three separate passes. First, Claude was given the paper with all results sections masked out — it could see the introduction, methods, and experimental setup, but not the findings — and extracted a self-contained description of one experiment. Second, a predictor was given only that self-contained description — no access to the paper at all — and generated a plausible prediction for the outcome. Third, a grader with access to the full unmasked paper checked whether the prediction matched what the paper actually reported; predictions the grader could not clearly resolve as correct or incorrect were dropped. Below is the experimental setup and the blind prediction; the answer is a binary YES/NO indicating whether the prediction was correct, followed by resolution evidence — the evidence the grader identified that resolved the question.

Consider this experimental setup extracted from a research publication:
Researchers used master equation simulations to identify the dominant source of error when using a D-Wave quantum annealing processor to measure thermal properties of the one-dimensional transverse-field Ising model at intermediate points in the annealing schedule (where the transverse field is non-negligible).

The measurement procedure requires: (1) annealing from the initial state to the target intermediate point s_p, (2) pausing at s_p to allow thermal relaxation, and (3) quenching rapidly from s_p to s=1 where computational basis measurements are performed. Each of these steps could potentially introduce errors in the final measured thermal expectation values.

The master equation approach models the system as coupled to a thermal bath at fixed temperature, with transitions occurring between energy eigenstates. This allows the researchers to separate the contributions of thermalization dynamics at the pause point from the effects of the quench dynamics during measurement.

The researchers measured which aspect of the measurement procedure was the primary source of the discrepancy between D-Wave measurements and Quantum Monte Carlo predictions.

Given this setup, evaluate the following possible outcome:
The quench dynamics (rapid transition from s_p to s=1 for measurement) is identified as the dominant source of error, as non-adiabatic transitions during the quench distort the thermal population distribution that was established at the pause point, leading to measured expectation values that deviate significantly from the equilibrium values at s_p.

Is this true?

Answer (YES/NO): NO